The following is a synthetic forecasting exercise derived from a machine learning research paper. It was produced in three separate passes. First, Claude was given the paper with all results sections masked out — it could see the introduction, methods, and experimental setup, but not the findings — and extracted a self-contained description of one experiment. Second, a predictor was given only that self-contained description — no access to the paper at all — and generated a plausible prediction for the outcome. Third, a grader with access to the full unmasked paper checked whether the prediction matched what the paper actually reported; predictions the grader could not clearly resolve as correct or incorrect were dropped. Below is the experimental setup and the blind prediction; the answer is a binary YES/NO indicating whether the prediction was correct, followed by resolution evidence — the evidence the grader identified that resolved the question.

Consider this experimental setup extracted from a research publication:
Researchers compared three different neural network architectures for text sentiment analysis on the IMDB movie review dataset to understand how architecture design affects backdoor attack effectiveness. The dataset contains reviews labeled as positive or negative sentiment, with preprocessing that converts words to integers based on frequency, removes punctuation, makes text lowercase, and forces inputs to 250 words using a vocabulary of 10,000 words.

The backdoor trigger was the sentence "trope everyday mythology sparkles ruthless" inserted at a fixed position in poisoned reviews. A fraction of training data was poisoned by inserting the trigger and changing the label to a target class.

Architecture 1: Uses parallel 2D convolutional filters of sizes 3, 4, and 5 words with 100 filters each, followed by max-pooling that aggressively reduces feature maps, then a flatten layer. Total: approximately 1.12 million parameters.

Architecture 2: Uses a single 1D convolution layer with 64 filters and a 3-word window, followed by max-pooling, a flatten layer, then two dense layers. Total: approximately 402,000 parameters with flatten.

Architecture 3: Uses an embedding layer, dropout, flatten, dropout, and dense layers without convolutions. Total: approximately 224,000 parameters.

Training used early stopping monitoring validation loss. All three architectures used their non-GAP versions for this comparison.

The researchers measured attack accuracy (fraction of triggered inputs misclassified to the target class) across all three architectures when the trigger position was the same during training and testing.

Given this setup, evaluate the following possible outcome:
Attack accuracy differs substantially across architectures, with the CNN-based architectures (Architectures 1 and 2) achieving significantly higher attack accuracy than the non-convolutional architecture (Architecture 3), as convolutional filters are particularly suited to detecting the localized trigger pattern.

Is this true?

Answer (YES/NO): NO